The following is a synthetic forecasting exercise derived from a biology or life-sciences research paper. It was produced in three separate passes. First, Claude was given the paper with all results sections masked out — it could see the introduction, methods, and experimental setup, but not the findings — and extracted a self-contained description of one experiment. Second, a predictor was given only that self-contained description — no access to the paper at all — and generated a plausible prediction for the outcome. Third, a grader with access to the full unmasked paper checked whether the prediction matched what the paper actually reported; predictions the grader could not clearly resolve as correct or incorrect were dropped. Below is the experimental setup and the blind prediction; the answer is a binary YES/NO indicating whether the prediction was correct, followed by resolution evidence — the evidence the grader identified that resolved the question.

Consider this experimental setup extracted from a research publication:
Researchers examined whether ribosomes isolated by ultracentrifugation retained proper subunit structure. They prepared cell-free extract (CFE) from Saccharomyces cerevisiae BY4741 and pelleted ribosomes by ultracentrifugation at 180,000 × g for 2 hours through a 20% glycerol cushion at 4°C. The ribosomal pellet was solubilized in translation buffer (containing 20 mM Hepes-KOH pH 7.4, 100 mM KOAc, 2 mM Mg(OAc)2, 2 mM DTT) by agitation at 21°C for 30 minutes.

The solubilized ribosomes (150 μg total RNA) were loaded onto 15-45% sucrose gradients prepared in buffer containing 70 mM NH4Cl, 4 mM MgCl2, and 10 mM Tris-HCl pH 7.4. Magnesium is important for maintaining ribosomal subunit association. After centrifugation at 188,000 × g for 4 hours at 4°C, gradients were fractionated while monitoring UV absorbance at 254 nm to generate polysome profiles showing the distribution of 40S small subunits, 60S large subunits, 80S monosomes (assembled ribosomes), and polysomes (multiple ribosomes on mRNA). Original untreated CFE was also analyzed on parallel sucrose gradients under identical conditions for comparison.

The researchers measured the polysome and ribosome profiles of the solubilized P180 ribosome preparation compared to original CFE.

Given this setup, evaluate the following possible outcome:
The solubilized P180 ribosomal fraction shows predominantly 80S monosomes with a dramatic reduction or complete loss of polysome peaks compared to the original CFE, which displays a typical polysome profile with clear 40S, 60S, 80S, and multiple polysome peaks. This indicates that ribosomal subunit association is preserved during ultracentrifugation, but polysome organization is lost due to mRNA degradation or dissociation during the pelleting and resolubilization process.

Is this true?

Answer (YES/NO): NO